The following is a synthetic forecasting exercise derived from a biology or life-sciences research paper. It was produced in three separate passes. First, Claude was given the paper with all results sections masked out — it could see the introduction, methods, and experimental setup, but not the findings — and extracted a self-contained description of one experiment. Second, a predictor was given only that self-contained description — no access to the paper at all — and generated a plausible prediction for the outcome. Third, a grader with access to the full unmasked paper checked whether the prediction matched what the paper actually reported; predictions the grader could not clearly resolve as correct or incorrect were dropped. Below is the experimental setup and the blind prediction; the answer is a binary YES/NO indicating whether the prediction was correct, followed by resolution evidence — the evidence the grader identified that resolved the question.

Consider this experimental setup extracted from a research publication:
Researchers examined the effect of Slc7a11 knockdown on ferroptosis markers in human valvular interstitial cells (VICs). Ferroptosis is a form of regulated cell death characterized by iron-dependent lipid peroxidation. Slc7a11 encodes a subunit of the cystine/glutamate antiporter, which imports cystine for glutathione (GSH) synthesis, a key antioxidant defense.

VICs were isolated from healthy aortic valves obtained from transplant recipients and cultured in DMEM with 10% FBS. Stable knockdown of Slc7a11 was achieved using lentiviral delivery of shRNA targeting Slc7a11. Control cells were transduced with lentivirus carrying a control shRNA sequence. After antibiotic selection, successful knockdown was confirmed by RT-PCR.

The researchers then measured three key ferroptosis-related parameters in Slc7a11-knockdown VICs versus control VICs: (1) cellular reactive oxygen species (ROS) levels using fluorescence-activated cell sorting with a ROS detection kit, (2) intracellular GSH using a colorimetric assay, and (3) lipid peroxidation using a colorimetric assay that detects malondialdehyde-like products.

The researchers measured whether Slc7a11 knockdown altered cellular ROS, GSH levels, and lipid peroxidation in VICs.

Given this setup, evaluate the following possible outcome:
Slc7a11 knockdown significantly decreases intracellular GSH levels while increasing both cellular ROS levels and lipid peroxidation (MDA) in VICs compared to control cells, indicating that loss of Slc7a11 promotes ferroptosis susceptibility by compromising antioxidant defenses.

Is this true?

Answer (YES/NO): YES